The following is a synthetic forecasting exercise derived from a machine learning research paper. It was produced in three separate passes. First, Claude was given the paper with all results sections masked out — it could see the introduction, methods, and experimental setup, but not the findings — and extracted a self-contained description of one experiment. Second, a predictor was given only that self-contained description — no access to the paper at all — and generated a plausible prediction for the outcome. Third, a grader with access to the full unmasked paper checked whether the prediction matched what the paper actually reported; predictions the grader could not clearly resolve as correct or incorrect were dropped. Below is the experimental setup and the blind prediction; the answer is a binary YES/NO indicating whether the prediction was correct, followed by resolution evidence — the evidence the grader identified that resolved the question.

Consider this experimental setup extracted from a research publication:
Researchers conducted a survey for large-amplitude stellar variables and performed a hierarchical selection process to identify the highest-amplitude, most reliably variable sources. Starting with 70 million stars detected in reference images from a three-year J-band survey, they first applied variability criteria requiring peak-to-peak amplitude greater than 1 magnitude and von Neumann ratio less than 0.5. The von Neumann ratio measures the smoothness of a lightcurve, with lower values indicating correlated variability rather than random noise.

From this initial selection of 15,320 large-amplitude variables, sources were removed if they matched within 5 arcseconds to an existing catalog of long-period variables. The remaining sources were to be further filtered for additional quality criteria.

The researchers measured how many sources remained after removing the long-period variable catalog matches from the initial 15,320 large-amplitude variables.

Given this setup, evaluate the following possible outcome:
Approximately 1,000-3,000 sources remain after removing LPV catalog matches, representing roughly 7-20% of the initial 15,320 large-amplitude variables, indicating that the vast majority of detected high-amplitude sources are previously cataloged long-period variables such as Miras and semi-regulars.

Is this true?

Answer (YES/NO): YES